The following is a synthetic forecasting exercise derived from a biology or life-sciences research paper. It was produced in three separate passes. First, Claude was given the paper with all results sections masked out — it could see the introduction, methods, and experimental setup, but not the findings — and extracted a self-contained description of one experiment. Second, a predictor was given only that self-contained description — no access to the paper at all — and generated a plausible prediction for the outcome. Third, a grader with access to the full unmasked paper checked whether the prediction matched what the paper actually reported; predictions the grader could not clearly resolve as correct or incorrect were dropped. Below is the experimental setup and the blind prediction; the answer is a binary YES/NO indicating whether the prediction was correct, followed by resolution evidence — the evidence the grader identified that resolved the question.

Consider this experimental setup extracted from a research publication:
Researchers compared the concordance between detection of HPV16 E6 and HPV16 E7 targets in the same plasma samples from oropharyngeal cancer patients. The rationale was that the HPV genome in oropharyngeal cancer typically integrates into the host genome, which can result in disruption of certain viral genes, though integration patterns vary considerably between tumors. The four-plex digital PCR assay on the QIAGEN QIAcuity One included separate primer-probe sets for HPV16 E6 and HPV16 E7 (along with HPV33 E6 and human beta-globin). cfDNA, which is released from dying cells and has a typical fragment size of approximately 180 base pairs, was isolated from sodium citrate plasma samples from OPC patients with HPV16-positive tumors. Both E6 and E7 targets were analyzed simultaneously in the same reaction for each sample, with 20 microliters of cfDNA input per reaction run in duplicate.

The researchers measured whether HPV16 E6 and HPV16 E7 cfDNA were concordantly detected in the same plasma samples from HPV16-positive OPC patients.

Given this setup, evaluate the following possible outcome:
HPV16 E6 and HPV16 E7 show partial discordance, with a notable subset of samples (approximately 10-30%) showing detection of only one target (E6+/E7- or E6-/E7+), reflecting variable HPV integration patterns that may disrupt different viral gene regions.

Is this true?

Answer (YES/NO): YES